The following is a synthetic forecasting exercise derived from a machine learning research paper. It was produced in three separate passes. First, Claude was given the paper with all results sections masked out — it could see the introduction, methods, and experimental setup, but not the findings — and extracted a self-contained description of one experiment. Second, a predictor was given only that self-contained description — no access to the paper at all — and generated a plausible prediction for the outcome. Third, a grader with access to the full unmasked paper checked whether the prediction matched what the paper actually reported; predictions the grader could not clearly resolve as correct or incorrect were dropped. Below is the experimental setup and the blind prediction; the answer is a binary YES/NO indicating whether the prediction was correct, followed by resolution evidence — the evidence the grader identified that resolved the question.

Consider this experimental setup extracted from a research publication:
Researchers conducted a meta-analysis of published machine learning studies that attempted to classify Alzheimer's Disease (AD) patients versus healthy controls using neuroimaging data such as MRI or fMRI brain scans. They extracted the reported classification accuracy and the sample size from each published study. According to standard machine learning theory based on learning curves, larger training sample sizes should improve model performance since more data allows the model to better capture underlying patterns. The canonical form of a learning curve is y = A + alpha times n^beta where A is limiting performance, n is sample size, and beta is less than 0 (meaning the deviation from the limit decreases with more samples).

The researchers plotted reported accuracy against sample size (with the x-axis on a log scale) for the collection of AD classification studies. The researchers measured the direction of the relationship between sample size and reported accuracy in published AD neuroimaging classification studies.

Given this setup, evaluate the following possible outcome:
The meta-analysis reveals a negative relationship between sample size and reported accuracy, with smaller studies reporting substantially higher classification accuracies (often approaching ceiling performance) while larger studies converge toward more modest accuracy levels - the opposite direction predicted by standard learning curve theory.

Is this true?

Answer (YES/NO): YES